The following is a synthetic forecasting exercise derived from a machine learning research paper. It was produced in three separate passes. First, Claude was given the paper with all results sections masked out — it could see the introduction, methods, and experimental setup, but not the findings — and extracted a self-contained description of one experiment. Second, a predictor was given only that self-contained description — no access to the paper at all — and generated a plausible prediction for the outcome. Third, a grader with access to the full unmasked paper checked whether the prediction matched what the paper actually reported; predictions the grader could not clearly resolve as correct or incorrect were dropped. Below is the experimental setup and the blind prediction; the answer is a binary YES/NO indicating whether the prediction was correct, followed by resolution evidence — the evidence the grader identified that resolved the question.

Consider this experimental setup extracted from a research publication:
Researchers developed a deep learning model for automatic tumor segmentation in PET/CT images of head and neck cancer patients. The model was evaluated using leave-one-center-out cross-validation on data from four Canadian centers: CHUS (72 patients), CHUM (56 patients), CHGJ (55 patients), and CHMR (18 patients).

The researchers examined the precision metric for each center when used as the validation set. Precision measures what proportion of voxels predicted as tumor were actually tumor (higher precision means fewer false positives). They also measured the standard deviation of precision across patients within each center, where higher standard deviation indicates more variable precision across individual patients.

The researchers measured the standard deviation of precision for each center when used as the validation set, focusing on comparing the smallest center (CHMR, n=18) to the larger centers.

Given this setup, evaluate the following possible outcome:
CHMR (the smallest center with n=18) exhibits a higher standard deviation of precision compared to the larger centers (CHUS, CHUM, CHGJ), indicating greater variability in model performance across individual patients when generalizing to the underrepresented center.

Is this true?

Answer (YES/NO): YES